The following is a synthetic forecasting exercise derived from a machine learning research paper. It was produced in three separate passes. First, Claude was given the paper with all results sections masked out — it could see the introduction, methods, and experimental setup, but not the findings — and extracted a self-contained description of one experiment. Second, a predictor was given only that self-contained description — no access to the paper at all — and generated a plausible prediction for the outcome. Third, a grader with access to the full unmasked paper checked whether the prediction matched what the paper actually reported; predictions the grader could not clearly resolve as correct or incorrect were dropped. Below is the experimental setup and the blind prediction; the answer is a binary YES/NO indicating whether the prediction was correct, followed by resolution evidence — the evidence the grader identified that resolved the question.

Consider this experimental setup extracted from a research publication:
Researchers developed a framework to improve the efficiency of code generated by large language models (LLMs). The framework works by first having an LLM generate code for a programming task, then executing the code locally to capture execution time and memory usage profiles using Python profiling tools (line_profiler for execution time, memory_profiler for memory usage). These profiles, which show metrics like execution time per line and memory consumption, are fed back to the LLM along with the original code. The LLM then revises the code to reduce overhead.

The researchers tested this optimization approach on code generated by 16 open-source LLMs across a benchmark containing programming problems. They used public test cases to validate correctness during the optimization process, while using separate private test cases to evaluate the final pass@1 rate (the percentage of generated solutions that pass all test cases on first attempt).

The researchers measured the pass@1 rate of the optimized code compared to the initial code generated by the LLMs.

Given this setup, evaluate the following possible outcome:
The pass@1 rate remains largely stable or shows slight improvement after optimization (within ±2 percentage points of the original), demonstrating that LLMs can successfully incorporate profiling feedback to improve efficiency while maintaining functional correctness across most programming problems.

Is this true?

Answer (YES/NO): YES